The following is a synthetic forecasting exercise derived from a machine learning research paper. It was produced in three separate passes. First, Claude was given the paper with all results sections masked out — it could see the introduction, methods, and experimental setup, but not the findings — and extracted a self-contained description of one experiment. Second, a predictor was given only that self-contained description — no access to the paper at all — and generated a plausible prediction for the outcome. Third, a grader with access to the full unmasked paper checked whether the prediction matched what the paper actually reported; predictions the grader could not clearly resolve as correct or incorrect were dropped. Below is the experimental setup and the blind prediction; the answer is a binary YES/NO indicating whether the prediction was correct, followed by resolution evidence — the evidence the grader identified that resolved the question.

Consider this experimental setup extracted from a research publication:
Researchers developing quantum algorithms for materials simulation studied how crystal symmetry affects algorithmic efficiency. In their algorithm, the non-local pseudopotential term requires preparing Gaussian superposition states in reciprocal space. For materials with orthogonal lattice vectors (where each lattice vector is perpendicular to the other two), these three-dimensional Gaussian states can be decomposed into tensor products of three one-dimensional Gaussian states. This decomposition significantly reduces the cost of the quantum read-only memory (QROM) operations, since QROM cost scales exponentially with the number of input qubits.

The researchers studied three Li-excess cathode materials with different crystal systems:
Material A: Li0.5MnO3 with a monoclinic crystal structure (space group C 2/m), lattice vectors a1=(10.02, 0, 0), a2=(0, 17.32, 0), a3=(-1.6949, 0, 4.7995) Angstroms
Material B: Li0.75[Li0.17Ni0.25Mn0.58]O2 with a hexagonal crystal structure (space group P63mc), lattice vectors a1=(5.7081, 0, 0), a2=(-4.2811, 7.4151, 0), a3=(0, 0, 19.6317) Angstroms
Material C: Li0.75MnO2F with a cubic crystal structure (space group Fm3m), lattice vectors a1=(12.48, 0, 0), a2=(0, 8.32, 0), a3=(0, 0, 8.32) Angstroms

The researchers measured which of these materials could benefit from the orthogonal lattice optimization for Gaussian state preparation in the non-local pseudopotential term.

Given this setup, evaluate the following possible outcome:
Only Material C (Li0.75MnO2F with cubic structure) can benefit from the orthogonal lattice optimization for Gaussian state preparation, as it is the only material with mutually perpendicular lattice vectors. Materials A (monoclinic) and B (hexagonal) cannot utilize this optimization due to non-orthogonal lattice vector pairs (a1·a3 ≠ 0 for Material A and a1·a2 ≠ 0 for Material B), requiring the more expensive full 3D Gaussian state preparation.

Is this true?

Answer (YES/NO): NO